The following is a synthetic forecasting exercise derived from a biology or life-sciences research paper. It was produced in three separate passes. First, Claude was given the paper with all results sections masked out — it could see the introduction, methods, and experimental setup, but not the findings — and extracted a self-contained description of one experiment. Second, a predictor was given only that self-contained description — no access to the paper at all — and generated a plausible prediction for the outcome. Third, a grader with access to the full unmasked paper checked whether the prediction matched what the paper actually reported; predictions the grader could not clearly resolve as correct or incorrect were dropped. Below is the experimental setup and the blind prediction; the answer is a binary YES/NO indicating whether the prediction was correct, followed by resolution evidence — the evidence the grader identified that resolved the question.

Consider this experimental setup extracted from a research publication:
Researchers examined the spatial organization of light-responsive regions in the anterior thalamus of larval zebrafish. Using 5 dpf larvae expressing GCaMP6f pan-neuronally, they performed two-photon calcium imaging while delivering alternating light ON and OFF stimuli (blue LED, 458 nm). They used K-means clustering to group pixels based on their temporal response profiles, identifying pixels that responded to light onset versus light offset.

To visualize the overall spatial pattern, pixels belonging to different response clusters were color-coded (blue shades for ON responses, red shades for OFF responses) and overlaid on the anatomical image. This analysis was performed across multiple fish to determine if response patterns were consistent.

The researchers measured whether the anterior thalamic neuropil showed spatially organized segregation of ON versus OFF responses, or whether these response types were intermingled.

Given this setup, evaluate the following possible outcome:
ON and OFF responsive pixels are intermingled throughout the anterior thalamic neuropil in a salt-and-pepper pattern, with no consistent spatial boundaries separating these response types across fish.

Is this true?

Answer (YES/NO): NO